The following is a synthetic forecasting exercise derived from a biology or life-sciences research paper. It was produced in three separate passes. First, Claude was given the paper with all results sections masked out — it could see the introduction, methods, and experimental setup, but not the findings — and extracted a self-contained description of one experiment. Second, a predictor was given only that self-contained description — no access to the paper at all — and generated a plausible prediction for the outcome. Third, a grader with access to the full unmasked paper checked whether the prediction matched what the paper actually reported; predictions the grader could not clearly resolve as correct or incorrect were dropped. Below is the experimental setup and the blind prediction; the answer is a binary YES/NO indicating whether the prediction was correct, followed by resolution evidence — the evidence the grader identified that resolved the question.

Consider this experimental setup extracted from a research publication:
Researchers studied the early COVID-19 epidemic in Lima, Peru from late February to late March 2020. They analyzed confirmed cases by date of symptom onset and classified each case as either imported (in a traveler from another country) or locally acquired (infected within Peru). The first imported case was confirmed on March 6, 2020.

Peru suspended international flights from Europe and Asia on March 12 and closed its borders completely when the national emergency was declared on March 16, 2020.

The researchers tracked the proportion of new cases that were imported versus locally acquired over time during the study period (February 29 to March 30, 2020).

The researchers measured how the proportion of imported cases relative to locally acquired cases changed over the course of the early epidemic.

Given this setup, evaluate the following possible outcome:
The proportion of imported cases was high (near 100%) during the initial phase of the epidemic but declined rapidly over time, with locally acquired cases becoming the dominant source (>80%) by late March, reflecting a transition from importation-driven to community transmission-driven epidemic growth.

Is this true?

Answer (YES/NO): YES